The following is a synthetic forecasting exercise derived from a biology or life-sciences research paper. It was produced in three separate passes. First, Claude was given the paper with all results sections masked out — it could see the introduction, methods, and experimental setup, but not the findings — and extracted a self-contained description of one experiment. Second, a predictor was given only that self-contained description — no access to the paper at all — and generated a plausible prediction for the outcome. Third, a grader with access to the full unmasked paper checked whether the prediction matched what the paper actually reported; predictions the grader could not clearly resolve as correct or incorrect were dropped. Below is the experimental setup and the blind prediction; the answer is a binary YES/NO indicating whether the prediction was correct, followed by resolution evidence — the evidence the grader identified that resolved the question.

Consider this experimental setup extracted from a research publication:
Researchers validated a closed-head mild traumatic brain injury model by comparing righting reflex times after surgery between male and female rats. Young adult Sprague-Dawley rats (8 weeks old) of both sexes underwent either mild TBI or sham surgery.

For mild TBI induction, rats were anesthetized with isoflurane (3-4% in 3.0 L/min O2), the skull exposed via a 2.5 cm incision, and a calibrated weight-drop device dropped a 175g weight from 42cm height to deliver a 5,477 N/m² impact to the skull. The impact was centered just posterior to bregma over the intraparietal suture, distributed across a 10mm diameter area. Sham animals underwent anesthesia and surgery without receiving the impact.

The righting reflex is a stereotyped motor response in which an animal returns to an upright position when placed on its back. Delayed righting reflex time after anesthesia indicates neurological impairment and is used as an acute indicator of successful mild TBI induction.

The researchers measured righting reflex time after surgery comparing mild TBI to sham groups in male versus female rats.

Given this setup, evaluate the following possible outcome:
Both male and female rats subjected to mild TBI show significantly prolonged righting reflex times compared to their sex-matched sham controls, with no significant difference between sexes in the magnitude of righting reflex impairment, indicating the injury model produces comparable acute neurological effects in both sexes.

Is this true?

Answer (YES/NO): YES